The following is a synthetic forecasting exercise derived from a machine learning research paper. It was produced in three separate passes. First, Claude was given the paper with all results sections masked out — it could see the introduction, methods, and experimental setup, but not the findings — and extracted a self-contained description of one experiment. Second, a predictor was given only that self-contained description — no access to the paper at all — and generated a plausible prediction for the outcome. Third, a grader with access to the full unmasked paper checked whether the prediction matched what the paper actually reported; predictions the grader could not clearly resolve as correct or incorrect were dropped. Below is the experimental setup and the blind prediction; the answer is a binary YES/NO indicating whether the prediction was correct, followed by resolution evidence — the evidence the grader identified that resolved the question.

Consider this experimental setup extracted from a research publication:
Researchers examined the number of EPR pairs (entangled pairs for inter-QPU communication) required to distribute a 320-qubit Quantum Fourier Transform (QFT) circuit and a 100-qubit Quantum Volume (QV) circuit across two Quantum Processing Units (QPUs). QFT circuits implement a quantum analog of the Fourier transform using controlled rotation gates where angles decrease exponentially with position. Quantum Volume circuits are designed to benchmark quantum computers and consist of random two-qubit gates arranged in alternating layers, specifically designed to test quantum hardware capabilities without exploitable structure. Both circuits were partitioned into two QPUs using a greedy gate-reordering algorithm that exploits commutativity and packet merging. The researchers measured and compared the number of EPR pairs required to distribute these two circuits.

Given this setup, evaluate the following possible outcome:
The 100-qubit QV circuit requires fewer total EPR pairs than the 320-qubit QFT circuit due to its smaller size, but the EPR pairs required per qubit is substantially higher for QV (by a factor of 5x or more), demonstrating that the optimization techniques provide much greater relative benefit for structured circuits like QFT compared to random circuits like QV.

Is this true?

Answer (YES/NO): NO